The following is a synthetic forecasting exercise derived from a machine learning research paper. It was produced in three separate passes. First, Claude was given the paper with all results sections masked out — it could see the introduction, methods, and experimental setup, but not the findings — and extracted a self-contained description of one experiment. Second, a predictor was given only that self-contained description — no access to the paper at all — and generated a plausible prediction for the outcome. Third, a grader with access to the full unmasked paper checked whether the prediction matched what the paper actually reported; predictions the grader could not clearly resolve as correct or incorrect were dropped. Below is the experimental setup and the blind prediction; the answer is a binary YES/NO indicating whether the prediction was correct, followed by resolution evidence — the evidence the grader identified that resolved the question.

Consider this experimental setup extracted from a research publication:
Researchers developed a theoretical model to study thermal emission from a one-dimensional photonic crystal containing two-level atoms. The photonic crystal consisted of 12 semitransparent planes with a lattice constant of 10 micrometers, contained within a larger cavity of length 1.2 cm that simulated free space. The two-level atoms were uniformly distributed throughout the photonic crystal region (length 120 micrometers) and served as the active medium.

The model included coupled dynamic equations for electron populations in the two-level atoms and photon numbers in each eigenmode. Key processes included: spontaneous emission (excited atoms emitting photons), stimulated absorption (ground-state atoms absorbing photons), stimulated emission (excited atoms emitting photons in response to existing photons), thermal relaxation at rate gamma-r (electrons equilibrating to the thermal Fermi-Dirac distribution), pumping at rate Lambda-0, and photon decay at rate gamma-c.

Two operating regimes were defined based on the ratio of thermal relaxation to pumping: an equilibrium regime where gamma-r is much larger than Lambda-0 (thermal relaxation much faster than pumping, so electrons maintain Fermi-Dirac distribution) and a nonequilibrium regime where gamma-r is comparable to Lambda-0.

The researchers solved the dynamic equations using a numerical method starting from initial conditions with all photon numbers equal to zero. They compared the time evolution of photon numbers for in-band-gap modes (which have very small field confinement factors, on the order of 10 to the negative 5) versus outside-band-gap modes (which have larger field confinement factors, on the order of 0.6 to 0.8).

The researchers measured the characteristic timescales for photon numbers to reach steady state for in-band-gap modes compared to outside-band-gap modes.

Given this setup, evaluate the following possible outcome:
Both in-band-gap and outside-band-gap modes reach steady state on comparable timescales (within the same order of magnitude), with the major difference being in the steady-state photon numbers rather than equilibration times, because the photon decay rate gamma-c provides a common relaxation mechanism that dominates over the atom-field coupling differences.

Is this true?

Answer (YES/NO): NO